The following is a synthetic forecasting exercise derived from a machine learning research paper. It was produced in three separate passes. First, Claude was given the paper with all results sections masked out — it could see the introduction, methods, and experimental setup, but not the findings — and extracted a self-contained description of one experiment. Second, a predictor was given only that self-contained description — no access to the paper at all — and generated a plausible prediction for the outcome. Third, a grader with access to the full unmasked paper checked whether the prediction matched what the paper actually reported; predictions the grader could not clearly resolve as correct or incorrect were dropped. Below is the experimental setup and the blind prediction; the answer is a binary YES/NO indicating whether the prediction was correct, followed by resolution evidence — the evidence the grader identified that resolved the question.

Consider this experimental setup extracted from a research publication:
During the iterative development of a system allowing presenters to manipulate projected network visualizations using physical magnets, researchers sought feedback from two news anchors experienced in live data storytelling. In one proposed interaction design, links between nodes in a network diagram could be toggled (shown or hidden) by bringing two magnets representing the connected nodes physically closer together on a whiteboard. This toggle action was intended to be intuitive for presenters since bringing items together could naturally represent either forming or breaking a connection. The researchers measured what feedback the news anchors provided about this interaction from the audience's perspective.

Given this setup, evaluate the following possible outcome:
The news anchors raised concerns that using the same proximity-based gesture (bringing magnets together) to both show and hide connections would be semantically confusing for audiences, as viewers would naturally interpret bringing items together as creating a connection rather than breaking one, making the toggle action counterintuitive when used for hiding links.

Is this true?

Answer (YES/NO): YES